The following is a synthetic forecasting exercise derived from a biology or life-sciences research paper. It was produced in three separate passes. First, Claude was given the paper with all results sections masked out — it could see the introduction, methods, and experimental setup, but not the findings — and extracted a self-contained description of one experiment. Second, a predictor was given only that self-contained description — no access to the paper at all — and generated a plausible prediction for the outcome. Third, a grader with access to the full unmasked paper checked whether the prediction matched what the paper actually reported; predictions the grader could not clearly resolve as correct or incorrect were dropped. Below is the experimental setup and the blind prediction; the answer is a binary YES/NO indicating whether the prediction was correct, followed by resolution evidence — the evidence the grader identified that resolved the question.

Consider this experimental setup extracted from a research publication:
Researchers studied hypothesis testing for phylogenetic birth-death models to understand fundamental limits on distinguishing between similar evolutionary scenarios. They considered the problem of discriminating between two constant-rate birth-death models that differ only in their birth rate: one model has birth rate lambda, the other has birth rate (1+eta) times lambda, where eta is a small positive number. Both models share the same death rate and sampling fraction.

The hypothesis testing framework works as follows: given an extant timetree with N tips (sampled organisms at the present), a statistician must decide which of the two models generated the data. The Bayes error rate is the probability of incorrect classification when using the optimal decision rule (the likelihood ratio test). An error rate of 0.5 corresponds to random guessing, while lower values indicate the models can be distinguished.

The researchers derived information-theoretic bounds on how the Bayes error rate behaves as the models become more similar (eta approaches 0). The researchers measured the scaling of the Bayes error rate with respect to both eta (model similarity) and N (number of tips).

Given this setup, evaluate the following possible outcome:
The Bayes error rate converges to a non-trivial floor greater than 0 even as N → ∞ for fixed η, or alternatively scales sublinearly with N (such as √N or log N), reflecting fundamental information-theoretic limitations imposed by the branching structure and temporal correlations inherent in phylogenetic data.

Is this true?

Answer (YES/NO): YES